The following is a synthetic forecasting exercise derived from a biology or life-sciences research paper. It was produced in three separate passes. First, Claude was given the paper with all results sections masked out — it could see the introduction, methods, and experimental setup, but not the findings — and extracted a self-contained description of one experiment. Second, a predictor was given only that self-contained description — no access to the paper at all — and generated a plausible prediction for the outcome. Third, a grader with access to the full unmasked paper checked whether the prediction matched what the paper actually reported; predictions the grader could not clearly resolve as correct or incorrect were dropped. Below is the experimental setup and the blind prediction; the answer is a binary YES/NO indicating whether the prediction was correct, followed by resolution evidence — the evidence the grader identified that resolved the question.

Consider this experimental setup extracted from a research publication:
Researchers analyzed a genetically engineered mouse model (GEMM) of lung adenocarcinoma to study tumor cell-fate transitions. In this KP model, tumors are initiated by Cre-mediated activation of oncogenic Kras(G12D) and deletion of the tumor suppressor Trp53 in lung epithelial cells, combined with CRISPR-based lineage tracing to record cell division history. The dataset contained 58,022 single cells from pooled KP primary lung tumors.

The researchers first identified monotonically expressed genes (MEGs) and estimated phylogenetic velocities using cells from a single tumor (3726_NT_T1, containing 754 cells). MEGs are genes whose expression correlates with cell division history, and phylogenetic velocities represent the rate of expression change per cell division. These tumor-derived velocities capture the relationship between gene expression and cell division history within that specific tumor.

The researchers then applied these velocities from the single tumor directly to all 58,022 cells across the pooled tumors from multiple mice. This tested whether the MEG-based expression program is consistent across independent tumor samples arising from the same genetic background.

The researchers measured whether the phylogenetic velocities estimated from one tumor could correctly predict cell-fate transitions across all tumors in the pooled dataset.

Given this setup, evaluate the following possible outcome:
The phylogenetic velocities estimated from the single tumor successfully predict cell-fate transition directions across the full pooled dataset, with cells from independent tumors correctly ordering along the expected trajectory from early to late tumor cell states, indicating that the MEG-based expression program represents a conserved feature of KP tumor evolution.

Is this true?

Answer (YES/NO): NO